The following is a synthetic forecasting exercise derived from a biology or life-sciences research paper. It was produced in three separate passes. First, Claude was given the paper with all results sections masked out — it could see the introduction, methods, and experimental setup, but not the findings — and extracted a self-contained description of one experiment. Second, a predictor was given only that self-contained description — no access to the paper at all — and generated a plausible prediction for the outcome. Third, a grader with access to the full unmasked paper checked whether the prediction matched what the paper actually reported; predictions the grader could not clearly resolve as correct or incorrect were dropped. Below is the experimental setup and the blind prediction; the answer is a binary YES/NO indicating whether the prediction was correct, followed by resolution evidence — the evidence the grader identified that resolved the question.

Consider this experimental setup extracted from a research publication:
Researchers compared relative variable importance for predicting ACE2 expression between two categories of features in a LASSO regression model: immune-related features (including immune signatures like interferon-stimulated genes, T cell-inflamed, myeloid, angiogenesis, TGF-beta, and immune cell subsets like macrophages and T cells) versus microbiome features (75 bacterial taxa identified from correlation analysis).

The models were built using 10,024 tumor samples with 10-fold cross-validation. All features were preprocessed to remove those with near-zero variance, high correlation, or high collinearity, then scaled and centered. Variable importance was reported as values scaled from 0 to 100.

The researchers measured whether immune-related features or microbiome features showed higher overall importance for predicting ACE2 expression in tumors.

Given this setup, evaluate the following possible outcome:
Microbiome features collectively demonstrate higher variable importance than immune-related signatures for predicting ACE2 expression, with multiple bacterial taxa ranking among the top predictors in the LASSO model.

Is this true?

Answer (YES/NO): NO